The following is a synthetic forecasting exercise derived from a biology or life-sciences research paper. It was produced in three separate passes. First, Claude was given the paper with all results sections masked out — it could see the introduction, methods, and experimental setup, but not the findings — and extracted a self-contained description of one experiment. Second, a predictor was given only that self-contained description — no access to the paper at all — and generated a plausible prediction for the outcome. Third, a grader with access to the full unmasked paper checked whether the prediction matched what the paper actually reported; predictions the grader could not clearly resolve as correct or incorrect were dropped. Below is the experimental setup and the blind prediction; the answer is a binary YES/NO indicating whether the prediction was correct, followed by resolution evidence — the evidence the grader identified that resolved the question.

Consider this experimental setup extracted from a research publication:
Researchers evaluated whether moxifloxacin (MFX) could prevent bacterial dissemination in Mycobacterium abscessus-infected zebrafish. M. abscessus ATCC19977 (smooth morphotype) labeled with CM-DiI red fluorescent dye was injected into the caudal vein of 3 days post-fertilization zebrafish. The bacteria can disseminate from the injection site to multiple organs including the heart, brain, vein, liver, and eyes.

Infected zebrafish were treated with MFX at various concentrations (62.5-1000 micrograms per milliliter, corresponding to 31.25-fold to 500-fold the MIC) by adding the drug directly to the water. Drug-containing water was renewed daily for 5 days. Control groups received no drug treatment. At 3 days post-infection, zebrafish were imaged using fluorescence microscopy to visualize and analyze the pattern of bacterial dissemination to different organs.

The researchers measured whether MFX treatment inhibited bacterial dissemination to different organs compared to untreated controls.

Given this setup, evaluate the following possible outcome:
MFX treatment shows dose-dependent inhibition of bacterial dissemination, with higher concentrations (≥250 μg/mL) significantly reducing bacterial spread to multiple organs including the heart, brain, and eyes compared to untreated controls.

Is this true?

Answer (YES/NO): NO